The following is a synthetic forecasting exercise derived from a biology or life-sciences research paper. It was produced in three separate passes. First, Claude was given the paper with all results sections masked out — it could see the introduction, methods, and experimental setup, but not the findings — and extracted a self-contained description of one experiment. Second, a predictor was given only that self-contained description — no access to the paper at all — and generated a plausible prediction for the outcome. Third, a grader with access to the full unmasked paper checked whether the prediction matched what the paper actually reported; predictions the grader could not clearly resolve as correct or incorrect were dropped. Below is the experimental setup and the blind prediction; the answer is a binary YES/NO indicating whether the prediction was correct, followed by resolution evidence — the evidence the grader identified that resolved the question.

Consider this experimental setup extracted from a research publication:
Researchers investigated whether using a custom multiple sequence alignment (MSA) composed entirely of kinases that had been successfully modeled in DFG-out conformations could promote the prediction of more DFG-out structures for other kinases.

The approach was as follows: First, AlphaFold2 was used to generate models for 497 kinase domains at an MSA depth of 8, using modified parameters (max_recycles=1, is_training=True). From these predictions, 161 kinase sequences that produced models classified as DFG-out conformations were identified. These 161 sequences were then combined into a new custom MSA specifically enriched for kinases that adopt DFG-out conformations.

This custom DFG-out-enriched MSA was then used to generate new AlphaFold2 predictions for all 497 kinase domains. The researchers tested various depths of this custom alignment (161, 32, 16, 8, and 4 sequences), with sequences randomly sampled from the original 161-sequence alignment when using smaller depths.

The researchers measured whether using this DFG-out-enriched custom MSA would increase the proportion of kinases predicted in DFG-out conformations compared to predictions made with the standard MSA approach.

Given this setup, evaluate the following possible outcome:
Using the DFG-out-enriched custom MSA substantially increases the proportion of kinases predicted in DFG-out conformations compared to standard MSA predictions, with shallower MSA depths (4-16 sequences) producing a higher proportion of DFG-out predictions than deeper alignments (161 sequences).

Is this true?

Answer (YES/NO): NO